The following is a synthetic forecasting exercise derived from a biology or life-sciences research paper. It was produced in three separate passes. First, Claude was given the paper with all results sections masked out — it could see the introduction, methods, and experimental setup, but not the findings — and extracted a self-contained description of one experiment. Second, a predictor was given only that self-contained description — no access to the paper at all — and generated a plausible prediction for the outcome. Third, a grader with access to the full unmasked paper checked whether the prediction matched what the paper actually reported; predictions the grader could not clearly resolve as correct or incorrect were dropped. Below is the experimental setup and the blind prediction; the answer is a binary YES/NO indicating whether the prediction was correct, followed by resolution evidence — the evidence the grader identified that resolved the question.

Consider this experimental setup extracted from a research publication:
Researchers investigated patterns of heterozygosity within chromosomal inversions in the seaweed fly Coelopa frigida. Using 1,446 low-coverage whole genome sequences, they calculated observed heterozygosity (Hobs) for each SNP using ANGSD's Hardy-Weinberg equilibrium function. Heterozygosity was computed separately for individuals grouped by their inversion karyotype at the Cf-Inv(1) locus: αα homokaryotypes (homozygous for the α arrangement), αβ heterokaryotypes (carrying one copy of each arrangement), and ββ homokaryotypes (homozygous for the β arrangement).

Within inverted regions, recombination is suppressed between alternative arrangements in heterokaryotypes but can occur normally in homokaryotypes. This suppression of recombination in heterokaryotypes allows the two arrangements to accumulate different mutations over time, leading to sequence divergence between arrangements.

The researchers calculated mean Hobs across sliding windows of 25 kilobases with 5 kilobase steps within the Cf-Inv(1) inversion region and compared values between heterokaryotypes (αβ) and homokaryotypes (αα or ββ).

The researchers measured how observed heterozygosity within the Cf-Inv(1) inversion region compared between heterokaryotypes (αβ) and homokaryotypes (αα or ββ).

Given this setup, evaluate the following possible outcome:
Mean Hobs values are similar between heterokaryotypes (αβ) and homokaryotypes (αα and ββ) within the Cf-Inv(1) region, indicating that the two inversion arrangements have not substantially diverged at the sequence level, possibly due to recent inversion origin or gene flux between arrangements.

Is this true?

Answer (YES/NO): NO